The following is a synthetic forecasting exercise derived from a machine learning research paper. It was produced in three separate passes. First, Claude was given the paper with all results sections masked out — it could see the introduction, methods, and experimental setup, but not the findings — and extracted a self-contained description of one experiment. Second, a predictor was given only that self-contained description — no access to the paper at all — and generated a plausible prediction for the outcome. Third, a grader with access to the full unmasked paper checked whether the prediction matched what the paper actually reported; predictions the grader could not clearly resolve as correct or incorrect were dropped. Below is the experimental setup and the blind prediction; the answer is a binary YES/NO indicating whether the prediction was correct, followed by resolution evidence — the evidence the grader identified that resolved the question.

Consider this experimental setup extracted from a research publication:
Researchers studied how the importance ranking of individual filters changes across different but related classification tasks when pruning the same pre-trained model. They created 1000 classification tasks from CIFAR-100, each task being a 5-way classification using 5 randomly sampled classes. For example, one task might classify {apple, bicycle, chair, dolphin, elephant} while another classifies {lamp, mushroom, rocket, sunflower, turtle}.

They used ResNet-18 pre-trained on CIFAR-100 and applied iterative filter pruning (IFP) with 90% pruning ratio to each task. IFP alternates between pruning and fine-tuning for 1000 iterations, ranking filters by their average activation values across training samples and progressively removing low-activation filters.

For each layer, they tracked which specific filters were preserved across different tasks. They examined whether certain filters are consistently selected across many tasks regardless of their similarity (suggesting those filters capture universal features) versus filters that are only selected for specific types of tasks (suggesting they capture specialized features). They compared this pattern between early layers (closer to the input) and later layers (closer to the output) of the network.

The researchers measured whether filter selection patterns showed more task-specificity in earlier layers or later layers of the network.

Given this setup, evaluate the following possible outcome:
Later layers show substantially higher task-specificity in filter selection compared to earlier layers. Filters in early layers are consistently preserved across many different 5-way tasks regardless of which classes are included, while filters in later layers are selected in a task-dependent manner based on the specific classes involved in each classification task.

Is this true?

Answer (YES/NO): YES